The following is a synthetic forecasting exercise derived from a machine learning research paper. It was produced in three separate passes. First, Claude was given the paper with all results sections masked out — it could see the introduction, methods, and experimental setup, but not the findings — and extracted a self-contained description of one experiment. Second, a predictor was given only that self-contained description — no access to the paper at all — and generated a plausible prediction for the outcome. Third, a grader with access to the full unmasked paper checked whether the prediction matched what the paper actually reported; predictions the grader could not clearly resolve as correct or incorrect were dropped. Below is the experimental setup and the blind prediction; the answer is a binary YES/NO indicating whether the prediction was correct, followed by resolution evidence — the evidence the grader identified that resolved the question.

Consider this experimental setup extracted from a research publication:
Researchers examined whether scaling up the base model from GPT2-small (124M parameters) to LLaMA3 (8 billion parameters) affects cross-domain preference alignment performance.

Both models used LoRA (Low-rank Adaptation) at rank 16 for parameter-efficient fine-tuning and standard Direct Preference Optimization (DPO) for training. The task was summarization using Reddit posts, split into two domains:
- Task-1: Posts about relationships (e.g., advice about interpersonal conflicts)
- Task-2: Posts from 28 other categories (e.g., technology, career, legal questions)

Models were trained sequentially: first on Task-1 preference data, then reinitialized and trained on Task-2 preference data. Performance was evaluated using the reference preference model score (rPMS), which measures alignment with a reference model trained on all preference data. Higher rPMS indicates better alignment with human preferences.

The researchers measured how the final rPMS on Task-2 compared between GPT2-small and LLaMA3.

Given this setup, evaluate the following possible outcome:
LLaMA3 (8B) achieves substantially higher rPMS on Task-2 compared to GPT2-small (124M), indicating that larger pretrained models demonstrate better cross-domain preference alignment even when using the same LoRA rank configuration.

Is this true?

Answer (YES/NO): YES